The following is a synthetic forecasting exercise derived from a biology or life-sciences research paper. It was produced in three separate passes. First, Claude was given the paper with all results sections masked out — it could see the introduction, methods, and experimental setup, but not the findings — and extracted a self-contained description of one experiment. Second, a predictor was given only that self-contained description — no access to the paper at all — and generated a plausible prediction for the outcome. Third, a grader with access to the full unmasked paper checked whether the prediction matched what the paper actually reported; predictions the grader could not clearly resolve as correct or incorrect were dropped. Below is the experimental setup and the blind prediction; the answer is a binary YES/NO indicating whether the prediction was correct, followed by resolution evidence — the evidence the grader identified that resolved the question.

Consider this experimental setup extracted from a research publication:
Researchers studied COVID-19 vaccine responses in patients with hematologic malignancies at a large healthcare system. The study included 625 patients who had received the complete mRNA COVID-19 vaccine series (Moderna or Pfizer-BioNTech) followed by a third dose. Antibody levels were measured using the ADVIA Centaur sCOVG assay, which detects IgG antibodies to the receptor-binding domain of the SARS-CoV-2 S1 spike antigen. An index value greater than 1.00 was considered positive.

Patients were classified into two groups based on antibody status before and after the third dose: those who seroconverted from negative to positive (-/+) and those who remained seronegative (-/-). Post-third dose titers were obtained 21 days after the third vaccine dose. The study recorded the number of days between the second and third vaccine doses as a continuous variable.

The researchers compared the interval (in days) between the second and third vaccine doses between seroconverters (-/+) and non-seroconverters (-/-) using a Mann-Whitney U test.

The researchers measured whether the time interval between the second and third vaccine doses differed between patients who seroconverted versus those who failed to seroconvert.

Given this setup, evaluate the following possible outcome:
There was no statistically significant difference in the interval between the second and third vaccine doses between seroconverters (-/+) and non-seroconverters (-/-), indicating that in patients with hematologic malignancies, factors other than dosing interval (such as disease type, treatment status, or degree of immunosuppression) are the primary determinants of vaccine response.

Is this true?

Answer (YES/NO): NO